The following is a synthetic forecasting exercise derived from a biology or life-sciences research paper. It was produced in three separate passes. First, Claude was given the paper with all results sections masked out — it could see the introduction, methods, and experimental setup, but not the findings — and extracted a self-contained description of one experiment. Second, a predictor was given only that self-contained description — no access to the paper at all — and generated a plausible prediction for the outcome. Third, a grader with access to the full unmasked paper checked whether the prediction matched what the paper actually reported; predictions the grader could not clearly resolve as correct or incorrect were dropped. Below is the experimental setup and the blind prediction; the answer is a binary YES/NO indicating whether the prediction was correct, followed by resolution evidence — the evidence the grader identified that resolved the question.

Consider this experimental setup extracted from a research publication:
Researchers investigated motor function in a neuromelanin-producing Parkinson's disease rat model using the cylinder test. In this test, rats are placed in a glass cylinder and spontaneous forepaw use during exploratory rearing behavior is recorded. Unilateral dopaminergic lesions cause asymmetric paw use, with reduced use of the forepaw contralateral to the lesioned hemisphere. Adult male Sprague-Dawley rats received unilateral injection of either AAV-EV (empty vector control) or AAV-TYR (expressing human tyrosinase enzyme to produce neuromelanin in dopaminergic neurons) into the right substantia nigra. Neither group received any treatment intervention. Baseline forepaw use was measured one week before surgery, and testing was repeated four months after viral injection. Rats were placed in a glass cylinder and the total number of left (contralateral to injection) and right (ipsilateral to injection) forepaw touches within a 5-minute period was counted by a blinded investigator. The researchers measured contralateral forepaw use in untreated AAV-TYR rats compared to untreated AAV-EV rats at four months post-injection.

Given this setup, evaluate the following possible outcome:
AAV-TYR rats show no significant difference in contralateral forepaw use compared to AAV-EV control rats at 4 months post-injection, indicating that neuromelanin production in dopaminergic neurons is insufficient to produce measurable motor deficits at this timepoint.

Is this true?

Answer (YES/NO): NO